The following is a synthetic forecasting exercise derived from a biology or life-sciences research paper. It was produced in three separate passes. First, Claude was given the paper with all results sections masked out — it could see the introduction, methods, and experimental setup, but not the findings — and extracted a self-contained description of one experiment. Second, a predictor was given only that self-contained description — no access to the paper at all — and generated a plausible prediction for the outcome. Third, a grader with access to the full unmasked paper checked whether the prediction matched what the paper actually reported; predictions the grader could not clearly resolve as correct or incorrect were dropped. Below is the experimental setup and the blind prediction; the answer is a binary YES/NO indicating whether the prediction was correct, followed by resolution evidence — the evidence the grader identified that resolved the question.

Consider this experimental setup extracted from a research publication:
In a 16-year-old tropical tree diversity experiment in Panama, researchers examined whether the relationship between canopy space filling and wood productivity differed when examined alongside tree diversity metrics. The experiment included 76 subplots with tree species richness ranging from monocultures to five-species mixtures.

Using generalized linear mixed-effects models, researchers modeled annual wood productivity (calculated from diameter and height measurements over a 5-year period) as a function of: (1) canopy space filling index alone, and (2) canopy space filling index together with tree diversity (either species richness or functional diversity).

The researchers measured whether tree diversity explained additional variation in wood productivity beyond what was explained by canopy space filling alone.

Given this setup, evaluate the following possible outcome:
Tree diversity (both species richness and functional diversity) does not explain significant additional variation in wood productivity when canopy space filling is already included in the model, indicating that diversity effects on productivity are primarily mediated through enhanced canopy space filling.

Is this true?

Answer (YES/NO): NO